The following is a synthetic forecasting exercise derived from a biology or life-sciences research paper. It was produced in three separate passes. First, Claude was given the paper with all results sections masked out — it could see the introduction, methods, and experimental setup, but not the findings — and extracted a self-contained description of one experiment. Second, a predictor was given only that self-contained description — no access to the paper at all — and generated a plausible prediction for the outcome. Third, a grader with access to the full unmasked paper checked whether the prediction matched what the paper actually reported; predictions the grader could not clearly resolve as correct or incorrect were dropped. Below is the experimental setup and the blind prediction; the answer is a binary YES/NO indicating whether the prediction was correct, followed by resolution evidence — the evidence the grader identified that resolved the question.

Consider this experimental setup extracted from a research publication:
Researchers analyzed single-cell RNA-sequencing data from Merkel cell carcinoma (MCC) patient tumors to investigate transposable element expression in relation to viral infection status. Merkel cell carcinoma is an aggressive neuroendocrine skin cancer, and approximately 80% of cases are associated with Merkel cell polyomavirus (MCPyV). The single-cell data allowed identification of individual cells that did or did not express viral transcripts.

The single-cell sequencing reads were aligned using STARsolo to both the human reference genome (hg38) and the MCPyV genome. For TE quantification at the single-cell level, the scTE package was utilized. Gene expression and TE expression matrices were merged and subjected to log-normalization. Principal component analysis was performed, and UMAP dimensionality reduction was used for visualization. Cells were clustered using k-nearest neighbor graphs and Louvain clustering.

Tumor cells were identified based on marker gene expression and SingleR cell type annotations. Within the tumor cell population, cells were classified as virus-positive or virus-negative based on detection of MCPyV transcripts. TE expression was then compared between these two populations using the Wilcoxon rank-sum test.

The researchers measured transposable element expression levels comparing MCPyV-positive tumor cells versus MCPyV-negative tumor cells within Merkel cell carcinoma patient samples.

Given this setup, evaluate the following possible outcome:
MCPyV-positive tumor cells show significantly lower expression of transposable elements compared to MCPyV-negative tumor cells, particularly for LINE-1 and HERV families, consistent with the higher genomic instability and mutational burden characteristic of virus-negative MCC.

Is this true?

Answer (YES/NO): NO